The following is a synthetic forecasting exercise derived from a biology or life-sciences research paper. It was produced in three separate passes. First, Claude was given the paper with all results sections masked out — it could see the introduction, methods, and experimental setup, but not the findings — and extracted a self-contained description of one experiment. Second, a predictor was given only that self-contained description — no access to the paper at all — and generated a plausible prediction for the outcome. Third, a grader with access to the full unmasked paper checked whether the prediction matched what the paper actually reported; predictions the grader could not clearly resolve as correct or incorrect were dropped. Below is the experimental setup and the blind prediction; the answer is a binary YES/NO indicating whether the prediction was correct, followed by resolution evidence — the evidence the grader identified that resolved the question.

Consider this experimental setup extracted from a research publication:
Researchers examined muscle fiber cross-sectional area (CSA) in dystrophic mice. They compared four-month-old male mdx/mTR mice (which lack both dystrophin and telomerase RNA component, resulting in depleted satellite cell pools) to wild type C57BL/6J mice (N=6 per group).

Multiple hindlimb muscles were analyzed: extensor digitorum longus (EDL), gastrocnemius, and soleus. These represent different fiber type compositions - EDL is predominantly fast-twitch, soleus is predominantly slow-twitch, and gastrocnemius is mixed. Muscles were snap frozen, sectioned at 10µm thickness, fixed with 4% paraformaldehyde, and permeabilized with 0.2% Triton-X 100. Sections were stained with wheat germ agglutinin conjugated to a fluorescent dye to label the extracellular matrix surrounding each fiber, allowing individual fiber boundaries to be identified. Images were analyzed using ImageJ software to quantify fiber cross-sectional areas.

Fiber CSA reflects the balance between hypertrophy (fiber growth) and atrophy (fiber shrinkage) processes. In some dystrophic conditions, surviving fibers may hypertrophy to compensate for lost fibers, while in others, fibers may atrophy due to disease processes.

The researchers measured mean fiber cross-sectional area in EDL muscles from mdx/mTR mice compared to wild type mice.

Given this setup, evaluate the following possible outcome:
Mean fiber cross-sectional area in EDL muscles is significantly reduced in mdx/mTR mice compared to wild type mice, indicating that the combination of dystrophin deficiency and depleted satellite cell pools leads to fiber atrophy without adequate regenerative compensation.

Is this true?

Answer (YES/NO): NO